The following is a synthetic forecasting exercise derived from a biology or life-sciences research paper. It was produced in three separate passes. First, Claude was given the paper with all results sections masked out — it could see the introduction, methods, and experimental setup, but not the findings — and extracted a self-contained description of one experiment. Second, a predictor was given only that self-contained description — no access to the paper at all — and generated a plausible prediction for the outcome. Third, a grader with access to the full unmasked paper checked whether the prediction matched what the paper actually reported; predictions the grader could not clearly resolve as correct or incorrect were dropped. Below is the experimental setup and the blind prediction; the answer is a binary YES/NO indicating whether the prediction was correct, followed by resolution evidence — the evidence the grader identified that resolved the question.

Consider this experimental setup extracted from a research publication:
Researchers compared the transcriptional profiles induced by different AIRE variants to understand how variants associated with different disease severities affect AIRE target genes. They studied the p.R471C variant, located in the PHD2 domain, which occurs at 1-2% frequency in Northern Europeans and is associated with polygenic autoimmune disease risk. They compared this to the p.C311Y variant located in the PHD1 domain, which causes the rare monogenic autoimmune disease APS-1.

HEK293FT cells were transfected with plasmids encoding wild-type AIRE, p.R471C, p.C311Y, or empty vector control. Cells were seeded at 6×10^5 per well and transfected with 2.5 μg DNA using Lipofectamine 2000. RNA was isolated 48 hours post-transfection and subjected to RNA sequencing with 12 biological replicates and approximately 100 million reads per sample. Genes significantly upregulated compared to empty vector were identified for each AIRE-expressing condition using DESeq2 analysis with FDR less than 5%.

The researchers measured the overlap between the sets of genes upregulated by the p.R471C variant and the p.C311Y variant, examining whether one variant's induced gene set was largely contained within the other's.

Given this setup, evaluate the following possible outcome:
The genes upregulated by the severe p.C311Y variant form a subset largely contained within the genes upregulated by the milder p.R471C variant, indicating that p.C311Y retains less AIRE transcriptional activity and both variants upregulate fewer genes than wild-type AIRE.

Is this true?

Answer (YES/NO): NO